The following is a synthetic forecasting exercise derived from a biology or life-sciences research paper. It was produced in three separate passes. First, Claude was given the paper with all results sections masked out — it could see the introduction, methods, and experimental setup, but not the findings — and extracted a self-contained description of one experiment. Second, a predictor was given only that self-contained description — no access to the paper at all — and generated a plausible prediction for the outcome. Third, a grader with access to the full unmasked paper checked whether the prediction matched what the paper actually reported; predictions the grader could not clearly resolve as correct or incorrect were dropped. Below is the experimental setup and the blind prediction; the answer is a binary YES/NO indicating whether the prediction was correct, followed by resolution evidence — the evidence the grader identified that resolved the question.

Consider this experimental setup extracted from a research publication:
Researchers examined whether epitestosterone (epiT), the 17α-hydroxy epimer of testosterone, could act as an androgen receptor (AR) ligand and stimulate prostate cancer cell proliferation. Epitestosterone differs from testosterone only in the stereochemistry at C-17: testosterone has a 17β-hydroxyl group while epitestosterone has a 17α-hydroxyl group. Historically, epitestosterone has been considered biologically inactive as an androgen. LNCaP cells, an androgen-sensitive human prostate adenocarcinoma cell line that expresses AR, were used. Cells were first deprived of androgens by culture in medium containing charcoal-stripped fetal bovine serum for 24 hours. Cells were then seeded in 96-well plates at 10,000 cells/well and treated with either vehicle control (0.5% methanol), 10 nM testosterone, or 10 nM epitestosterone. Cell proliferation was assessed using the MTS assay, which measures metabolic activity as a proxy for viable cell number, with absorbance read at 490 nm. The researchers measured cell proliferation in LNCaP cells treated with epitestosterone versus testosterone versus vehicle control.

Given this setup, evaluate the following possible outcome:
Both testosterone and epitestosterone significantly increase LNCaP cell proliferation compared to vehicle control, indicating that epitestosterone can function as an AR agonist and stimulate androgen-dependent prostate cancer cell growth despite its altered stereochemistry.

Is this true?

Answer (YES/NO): YES